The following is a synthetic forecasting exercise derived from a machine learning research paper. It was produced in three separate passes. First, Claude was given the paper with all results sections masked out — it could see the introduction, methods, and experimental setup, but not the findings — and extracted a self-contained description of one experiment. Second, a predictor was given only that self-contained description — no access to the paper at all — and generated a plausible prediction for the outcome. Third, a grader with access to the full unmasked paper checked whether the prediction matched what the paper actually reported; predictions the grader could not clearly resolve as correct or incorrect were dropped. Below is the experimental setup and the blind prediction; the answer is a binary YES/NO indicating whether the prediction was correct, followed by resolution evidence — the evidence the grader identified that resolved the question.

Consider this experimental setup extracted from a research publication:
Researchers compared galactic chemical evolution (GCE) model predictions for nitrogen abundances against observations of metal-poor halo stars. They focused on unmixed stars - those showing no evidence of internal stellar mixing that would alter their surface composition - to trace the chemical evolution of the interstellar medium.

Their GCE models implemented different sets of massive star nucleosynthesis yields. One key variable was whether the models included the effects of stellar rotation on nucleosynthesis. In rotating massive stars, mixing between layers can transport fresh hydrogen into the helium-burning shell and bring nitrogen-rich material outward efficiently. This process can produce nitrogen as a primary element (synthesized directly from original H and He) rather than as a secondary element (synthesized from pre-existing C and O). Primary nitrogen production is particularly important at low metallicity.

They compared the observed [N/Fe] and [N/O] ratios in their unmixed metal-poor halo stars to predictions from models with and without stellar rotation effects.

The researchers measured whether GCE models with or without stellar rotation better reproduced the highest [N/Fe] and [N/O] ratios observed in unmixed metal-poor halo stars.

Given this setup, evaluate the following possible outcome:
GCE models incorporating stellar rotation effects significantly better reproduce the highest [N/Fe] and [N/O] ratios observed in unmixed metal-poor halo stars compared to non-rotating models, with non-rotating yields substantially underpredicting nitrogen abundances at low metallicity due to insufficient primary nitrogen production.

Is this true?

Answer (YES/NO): YES